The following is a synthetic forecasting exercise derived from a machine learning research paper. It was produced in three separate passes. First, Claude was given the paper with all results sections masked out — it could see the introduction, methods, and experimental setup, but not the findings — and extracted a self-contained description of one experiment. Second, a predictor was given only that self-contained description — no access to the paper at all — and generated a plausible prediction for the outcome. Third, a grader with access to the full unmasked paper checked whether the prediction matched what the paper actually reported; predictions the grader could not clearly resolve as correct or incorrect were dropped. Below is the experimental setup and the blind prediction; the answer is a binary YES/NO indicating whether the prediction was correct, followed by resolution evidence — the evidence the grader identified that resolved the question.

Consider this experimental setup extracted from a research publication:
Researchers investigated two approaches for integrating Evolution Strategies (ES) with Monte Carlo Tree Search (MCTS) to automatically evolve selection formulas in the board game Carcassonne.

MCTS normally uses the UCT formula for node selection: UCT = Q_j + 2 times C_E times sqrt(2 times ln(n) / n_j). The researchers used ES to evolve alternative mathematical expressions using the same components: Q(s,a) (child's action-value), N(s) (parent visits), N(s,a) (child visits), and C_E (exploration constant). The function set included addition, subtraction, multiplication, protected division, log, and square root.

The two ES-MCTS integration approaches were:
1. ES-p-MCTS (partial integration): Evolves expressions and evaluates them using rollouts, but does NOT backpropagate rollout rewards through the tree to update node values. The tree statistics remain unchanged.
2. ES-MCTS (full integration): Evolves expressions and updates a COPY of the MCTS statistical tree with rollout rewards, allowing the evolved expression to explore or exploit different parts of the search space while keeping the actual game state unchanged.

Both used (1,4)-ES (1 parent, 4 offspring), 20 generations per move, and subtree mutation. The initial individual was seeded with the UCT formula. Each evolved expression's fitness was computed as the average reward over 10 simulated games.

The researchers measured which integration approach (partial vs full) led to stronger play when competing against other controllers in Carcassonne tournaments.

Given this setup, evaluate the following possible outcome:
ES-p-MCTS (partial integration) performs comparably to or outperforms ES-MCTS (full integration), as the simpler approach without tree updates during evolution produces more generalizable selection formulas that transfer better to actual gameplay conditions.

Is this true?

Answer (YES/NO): NO